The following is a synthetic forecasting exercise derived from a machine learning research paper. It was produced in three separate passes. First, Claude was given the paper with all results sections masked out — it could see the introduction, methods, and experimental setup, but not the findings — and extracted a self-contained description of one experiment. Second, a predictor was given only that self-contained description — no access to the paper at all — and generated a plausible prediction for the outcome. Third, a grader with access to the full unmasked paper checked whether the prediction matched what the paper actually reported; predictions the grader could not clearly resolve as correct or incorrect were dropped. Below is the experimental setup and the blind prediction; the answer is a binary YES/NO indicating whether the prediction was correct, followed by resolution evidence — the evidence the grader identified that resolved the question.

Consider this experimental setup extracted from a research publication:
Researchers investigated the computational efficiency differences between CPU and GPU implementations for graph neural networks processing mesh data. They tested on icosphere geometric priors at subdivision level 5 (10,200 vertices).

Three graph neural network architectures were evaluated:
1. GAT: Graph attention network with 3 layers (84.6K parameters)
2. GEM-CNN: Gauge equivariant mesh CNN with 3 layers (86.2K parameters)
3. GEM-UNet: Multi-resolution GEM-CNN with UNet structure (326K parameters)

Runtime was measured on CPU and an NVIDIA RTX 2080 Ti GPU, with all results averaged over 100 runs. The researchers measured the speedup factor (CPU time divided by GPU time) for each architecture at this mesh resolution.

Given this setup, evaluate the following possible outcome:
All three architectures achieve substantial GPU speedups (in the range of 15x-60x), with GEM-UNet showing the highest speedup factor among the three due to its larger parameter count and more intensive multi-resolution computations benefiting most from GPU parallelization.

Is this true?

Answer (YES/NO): NO